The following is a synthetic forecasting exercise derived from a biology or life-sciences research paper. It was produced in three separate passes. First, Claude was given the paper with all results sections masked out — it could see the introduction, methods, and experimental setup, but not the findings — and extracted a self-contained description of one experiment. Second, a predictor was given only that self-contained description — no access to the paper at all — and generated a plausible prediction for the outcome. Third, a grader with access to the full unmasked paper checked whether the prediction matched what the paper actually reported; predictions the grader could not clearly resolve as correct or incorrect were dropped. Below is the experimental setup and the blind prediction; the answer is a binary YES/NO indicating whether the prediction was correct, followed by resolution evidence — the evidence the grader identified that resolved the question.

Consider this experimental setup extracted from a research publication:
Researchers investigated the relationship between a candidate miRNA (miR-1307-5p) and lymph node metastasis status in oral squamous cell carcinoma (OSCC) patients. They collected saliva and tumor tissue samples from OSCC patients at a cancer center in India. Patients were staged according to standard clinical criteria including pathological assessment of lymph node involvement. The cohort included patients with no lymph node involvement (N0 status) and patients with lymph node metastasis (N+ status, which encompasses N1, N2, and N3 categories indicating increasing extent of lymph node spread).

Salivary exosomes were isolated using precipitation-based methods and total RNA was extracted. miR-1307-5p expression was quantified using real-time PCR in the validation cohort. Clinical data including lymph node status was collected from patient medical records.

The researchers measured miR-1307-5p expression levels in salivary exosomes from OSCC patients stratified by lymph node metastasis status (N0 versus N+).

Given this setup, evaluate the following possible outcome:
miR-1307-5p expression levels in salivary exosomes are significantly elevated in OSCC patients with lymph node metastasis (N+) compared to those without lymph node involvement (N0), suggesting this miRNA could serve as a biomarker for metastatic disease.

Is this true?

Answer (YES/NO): YES